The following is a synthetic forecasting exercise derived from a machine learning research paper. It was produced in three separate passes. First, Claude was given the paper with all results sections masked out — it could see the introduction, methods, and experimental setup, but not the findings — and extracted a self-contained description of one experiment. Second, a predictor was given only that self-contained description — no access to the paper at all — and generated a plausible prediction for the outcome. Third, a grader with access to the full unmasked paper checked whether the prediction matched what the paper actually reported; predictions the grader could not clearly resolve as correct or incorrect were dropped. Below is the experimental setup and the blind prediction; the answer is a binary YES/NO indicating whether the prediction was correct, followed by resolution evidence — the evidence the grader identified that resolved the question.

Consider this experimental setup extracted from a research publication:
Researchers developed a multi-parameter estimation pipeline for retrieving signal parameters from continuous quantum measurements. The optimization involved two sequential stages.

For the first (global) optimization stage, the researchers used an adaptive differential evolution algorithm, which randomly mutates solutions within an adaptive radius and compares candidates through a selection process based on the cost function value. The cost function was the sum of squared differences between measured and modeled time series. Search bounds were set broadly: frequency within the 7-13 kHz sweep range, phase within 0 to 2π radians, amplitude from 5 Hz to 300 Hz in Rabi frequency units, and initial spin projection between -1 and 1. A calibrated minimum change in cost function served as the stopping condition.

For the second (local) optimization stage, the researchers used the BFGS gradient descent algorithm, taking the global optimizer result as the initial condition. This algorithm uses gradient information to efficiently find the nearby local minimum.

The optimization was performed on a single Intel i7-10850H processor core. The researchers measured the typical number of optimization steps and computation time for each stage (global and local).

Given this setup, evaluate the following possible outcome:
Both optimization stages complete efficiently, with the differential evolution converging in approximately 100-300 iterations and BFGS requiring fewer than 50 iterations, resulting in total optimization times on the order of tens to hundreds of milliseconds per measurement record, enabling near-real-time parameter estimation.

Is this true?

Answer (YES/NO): NO